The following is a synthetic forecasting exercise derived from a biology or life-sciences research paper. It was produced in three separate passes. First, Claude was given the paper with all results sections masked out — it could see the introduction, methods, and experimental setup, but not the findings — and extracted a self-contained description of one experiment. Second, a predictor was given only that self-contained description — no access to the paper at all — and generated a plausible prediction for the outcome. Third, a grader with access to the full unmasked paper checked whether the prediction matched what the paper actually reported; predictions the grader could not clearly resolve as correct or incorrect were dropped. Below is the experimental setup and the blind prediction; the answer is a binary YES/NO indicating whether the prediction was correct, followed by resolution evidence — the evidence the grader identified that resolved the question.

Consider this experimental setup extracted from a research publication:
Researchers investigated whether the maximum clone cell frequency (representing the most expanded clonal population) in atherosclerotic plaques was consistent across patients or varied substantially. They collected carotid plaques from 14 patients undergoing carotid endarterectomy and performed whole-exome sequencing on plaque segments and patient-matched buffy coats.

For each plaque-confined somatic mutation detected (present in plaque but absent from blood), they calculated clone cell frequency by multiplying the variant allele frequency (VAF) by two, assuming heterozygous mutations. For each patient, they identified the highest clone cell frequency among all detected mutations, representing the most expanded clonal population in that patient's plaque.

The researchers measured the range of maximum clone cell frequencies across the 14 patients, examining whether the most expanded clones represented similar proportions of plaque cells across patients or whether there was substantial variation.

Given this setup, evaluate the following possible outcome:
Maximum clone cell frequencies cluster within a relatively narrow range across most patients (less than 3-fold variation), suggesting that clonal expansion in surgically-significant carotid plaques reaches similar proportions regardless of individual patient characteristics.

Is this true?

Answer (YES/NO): NO